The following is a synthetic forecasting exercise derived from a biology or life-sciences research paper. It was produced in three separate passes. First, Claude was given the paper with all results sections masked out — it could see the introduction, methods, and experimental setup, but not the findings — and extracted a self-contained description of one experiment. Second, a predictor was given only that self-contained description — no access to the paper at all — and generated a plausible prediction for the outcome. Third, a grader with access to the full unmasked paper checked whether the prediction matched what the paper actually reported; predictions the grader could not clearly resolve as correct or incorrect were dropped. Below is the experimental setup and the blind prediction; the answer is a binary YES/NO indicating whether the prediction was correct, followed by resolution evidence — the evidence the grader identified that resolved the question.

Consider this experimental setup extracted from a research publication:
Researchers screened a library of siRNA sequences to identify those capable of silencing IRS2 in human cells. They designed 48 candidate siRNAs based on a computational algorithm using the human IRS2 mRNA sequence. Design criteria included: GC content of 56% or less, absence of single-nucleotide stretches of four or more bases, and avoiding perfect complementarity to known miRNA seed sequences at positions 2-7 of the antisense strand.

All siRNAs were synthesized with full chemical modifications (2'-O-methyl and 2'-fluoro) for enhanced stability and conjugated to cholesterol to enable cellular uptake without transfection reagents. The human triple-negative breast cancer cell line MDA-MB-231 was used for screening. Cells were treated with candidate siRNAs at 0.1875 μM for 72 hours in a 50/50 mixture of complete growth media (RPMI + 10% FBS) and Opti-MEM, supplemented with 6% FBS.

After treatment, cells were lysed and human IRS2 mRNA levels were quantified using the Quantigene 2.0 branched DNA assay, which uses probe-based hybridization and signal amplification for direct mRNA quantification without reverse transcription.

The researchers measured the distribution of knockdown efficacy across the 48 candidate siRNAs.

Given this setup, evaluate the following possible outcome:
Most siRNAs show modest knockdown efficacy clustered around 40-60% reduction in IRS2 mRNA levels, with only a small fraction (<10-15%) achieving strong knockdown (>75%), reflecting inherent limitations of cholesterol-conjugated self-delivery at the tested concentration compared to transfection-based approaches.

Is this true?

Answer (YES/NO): NO